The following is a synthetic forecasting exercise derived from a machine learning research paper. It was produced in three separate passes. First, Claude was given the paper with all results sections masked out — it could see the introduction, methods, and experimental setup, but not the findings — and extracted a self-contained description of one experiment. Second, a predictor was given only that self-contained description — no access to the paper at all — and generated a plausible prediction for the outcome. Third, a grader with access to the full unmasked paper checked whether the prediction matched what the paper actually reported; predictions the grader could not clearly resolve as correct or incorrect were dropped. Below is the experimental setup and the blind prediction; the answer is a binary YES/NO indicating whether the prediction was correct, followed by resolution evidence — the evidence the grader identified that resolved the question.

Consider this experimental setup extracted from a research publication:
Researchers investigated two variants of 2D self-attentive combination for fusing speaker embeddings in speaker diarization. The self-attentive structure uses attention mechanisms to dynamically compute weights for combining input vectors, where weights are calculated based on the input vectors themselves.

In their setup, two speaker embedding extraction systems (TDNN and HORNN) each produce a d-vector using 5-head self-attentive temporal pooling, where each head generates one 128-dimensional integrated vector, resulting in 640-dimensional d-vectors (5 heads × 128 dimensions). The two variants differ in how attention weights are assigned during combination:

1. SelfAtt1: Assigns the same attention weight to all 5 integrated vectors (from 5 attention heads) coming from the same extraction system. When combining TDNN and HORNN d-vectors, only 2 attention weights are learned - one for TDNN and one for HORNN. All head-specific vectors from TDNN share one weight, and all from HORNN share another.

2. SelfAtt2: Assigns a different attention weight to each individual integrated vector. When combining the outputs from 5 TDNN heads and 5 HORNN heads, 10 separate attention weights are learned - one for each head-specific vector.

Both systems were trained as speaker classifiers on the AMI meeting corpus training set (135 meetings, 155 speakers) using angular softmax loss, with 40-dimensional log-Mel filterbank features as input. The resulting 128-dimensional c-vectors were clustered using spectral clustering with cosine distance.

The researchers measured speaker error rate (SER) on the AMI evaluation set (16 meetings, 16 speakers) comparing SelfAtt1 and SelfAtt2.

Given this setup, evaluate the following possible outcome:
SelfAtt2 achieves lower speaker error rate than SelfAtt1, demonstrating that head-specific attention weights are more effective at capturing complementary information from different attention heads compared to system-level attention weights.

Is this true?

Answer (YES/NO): YES